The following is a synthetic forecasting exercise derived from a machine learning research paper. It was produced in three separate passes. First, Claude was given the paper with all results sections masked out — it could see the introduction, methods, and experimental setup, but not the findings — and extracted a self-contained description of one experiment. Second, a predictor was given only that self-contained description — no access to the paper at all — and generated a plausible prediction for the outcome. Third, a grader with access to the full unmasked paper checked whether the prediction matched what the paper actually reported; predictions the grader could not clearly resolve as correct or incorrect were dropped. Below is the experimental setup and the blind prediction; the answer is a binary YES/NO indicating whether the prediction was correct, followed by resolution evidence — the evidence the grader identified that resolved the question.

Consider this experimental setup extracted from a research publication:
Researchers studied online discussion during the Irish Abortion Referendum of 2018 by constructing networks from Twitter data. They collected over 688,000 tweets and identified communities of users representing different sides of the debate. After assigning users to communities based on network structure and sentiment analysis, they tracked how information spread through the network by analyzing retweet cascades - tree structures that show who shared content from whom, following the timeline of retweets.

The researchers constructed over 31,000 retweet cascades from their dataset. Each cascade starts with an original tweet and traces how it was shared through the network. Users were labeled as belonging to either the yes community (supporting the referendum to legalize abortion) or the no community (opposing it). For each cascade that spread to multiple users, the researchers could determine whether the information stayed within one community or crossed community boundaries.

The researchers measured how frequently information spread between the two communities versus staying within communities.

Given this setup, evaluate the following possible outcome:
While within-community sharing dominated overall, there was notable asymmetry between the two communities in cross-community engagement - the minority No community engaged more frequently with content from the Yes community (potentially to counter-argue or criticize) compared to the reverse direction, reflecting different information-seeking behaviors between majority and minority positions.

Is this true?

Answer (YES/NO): NO